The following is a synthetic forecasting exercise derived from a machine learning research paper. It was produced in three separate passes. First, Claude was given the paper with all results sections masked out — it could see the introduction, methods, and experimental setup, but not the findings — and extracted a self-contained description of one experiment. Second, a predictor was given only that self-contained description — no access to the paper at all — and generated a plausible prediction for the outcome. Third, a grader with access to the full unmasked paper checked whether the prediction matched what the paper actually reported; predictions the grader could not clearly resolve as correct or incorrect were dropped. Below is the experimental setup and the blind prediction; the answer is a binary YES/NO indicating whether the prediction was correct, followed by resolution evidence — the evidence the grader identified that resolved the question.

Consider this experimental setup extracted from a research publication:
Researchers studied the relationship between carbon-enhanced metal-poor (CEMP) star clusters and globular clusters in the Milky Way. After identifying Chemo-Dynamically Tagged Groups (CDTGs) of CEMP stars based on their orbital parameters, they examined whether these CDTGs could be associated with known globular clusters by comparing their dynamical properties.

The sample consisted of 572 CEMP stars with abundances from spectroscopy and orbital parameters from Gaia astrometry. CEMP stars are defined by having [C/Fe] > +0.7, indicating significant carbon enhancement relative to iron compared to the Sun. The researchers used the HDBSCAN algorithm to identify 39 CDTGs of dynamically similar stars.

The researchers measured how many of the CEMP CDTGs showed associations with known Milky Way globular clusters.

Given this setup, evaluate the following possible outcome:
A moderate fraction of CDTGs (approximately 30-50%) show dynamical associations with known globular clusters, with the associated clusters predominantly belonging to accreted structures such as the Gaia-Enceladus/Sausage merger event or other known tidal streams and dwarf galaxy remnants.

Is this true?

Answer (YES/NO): NO